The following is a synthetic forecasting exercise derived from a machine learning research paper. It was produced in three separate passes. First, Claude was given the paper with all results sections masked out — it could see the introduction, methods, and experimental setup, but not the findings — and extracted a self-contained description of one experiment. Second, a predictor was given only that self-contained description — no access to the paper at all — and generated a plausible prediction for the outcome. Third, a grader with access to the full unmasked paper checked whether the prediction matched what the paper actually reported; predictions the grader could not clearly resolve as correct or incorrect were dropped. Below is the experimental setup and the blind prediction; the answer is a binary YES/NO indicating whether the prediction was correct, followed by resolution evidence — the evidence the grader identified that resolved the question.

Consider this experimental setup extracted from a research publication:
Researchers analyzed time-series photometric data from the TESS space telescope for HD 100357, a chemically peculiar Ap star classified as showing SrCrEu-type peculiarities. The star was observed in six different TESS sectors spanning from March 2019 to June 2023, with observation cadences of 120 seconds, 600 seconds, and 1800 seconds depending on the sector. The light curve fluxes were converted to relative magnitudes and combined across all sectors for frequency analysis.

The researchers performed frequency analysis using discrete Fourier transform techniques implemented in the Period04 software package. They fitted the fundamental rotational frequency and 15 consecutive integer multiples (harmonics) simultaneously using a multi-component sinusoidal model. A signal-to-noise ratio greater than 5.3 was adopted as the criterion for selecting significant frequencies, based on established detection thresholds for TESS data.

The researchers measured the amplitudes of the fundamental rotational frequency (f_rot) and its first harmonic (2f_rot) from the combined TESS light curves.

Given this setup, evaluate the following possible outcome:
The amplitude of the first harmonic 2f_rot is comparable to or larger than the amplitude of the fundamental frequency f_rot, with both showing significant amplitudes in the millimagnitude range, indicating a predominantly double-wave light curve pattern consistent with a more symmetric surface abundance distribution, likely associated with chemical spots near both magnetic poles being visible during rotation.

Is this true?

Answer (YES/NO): YES